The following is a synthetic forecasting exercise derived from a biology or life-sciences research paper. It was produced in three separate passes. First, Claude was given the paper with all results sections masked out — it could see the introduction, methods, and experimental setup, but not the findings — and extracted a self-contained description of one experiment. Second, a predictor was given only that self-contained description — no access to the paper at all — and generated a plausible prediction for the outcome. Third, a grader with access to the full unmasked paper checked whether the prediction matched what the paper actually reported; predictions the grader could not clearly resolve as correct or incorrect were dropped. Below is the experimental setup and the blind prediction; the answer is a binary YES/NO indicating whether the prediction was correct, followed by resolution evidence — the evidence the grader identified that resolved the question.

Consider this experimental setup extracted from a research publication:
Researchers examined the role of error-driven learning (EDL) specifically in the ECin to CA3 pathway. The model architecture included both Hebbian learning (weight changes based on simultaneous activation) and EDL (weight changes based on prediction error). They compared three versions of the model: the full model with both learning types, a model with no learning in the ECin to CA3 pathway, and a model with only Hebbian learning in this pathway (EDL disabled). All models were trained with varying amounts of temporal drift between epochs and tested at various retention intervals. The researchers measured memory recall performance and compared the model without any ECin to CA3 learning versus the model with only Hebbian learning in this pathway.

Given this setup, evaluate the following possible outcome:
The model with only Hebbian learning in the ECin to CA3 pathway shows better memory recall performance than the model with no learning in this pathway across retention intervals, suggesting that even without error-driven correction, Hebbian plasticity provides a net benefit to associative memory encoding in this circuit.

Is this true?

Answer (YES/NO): NO